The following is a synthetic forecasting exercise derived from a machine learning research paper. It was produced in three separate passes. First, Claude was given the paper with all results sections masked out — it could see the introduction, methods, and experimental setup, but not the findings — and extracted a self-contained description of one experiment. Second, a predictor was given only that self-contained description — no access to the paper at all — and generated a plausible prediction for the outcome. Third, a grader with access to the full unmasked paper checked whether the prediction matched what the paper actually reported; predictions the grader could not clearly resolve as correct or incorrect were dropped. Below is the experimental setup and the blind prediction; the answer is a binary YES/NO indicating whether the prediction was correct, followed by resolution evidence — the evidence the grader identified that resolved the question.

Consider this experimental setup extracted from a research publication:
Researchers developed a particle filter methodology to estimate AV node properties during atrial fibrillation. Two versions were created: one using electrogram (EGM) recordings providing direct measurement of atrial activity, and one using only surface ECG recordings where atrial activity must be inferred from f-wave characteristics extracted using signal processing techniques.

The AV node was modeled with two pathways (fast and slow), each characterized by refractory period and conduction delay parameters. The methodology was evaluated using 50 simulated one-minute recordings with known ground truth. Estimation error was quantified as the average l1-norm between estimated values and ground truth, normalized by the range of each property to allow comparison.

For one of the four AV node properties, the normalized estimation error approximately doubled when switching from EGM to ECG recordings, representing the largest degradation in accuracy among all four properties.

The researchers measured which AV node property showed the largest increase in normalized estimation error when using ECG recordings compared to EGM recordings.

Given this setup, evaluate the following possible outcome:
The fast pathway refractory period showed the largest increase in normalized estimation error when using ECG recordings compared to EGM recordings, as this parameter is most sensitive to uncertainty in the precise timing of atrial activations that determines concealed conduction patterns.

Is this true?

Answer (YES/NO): NO